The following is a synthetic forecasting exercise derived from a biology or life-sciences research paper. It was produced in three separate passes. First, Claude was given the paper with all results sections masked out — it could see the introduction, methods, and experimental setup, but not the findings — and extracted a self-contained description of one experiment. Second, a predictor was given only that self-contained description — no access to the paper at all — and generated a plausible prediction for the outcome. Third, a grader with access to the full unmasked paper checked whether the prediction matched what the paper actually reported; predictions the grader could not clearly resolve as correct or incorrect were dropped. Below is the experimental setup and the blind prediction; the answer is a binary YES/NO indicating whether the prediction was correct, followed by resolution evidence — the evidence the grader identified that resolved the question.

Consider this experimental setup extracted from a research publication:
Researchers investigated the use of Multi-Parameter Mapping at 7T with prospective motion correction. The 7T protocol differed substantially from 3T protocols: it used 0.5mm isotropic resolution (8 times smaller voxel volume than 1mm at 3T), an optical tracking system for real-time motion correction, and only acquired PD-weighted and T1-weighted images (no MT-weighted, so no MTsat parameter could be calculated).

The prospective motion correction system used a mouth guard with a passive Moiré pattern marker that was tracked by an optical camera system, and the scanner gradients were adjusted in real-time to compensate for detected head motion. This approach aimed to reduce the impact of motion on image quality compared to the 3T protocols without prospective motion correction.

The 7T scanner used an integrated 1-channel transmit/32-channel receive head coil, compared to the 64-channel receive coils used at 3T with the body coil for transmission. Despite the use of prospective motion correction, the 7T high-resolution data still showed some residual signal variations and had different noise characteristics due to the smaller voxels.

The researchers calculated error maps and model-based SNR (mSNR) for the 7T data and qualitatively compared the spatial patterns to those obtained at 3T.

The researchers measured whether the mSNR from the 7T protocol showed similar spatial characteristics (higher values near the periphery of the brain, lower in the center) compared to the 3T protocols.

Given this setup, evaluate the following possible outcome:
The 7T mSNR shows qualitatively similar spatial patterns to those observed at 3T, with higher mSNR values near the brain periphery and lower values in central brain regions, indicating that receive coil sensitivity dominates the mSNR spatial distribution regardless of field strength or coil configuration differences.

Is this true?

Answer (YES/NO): YES